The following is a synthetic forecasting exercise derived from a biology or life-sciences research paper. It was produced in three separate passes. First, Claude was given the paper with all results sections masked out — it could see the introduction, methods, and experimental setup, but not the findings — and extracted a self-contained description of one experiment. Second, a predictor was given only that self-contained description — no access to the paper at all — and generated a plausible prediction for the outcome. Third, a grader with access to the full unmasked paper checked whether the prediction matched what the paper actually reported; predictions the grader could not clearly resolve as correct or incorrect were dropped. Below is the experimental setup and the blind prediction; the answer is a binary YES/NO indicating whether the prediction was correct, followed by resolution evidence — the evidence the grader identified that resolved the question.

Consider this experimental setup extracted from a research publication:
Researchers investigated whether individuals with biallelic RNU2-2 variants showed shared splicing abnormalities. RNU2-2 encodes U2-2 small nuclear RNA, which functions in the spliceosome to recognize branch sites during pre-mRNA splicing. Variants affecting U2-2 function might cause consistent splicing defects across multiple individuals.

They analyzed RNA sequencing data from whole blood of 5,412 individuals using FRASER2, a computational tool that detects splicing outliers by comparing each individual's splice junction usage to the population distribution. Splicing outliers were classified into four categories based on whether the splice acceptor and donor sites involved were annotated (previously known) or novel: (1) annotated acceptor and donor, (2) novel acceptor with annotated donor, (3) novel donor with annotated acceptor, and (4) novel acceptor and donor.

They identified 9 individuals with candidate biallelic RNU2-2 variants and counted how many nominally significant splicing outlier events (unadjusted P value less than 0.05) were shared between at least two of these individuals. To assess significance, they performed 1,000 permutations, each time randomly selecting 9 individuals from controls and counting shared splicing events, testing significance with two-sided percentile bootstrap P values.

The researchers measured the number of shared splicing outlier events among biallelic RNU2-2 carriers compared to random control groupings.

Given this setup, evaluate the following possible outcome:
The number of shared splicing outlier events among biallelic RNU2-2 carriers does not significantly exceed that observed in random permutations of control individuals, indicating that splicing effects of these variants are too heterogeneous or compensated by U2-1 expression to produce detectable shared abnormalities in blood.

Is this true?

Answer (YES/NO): YES